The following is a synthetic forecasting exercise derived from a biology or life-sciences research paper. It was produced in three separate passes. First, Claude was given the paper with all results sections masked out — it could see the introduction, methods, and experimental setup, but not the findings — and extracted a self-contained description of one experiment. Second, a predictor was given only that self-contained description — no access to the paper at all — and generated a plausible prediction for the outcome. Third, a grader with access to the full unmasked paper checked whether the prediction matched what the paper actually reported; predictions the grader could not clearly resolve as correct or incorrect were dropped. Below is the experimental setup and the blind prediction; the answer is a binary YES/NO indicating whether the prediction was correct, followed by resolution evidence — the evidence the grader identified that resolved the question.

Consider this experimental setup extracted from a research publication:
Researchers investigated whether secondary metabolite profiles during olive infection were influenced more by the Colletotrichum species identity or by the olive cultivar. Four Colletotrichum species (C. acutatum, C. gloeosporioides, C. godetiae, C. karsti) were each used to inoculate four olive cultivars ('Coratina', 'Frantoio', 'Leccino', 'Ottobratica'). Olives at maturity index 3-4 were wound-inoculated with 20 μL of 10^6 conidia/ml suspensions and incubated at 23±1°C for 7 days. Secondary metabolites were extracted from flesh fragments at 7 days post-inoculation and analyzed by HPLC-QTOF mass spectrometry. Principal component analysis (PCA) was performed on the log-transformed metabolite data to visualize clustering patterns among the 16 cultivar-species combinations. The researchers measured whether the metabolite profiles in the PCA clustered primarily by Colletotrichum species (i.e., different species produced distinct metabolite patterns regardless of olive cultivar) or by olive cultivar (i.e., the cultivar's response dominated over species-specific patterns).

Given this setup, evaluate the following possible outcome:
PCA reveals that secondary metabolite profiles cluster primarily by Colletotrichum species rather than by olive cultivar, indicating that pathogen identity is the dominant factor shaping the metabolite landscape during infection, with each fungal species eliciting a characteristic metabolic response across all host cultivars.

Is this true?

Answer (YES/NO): NO